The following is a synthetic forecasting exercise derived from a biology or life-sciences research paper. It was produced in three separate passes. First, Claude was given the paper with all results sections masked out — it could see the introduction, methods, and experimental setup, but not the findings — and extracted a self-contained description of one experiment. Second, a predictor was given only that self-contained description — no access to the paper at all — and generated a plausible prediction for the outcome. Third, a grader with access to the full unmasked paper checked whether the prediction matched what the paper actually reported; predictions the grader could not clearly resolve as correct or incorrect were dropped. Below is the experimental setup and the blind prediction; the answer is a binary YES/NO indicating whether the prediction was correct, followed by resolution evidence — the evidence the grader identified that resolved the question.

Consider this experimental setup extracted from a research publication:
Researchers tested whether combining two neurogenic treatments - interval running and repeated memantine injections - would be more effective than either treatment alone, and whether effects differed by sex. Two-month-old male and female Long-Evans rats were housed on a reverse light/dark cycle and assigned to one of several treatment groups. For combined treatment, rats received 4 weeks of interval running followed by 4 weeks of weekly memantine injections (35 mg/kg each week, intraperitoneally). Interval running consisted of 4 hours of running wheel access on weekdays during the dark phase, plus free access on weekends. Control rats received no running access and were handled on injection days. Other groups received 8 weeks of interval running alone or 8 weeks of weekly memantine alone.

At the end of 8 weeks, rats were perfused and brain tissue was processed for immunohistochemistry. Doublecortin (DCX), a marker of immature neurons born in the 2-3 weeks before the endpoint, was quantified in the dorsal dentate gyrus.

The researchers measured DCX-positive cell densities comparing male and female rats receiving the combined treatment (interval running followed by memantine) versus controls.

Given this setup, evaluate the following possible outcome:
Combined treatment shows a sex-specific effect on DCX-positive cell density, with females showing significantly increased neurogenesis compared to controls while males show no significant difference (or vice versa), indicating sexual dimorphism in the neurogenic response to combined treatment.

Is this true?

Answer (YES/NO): YES